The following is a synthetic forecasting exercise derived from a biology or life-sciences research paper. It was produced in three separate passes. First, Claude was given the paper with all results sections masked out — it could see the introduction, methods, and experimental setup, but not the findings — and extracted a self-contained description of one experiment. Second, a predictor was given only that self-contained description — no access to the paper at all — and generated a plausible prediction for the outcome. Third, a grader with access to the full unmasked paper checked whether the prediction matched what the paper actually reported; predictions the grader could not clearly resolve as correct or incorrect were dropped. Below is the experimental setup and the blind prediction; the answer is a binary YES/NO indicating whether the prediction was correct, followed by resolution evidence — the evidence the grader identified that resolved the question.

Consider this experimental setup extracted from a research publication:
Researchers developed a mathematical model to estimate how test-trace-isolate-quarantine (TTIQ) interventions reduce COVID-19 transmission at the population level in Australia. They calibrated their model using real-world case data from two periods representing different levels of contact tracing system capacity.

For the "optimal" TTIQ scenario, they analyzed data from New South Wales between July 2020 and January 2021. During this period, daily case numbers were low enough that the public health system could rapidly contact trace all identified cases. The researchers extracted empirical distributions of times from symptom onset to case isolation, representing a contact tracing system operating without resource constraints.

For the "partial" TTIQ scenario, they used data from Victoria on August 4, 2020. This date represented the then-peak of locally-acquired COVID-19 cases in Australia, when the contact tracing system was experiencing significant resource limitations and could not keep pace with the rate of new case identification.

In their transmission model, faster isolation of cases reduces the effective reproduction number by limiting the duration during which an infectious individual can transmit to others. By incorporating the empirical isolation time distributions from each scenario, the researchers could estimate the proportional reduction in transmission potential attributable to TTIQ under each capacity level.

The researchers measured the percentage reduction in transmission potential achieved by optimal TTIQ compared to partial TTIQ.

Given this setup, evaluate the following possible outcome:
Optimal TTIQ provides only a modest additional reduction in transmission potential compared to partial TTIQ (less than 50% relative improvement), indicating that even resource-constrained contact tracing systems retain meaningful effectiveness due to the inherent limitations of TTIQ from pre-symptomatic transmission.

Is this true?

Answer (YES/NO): YES